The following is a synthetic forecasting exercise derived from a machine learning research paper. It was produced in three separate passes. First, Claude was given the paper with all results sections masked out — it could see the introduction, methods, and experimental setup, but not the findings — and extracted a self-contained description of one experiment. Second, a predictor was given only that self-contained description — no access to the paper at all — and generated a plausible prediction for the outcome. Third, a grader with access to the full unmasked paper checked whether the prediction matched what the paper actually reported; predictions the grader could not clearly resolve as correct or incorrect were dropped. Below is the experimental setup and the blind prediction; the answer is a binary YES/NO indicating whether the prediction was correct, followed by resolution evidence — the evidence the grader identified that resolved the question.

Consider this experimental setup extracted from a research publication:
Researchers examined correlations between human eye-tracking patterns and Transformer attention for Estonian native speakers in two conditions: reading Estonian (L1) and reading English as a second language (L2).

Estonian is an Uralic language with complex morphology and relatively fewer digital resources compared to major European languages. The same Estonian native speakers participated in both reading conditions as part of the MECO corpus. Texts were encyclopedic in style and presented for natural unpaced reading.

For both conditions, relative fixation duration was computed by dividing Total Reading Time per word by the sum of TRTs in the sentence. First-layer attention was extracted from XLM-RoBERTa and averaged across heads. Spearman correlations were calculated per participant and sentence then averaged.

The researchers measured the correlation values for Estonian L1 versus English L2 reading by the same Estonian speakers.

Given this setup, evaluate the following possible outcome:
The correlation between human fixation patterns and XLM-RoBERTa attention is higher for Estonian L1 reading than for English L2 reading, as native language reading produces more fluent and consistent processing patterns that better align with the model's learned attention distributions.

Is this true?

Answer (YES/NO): YES